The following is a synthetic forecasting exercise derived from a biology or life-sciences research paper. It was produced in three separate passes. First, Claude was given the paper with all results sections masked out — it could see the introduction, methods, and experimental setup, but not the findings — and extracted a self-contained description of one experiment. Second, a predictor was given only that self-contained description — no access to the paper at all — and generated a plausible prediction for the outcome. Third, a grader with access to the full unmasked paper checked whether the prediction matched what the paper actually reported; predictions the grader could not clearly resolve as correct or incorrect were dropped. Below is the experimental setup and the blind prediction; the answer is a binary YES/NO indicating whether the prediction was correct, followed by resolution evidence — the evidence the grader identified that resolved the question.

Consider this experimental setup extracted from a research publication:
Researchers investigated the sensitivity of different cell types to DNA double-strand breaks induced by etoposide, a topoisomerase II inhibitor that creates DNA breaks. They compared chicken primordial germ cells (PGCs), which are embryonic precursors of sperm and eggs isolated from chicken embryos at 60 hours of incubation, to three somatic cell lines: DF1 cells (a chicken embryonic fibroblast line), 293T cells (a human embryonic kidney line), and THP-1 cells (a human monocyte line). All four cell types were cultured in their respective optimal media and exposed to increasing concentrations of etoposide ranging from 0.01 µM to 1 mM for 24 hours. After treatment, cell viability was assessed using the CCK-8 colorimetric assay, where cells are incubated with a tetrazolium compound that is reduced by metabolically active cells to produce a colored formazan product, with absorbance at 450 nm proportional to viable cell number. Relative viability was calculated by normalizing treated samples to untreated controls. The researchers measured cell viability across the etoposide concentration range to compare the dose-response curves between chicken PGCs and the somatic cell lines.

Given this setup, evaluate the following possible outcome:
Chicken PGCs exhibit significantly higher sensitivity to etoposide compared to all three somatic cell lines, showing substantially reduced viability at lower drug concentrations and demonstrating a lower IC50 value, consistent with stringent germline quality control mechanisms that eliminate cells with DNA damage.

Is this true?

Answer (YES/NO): YES